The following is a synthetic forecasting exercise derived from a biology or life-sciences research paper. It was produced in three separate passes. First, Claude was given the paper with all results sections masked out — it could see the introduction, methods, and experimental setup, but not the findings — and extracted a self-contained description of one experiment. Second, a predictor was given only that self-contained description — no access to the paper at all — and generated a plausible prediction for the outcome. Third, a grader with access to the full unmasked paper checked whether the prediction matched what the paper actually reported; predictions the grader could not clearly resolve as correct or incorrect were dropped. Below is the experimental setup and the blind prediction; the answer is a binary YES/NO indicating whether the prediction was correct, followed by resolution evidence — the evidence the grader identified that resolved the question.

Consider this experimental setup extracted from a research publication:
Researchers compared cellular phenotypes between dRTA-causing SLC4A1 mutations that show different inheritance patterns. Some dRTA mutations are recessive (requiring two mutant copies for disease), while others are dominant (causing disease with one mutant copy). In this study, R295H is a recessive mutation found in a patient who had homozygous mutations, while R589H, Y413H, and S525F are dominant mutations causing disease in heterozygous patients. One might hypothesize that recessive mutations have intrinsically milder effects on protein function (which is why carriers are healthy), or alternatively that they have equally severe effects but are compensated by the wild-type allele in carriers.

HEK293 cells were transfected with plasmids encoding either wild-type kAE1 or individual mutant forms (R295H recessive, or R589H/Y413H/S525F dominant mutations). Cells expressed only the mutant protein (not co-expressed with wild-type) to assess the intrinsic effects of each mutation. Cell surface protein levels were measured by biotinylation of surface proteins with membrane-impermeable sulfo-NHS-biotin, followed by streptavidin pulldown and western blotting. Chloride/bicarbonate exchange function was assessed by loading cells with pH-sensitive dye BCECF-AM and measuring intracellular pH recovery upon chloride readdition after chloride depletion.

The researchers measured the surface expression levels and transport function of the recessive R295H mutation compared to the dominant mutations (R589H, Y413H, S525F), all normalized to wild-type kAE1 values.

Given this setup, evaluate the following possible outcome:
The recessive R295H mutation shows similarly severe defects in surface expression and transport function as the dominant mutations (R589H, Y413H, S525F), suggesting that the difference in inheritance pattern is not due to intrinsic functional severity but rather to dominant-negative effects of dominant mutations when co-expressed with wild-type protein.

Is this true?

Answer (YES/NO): NO